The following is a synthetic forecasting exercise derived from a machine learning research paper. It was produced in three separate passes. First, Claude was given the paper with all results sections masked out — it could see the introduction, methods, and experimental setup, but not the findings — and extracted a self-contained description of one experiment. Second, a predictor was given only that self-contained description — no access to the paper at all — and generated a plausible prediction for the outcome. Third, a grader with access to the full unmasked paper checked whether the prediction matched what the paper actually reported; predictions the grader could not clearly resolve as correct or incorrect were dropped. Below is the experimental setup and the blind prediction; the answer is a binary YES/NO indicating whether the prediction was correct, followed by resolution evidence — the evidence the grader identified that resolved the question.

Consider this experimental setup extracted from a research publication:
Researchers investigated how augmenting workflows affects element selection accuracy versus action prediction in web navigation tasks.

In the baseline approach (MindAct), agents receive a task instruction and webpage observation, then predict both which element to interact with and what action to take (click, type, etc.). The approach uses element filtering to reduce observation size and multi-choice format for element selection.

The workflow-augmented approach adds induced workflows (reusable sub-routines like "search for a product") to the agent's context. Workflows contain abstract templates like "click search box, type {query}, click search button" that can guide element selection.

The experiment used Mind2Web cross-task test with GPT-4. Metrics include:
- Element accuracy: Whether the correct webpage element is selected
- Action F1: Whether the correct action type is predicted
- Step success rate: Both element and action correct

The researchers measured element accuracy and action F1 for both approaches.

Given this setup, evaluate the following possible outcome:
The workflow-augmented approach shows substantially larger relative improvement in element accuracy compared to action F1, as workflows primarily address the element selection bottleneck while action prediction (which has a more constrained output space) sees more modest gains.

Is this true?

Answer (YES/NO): NO